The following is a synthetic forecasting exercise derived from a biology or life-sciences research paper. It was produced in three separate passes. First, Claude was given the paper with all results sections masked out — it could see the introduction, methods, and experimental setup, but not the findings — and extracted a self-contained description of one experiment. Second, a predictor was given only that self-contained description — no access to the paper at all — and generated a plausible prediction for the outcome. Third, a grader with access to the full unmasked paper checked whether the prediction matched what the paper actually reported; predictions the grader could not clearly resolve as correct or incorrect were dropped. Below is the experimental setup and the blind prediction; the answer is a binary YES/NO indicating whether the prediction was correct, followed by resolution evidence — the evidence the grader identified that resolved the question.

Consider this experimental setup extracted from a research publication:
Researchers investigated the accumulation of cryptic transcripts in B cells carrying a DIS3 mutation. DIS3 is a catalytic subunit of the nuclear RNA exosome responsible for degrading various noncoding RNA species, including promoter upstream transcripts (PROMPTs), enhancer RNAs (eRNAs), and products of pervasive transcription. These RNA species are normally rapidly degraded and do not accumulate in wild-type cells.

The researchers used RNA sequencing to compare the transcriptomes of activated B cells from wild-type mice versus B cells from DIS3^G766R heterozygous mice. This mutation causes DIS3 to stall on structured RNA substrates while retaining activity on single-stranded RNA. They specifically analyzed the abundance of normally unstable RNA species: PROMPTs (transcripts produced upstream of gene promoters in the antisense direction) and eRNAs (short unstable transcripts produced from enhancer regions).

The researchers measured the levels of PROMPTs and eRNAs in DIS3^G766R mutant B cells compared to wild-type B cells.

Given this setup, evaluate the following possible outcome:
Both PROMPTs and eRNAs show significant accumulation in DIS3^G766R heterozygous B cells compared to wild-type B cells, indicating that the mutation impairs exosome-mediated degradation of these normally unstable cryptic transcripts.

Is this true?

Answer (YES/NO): NO